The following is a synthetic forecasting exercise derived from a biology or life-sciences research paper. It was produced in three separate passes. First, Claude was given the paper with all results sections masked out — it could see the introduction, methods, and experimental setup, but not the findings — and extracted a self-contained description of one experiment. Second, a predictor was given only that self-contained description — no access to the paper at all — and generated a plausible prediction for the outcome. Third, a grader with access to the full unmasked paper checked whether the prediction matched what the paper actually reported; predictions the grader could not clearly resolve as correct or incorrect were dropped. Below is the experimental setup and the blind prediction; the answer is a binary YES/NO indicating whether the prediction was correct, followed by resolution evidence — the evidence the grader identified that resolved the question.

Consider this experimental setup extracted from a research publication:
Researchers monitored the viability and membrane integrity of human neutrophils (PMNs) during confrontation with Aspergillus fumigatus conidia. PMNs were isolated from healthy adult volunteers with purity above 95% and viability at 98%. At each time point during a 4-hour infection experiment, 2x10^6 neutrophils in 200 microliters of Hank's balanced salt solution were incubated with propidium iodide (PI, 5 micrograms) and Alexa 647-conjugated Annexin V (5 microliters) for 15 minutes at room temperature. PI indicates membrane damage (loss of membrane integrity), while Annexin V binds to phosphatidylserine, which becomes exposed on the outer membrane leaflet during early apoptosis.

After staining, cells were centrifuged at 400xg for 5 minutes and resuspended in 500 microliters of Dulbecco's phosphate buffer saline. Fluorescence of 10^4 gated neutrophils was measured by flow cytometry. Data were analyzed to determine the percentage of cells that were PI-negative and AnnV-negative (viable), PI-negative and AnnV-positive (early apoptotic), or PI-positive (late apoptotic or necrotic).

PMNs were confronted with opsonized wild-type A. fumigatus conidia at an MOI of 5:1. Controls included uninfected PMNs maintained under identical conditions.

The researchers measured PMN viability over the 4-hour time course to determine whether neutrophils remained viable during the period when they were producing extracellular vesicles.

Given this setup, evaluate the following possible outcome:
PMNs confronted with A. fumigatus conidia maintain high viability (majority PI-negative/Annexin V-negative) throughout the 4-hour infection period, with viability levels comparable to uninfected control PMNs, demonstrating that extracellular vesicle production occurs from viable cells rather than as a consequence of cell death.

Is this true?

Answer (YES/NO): NO